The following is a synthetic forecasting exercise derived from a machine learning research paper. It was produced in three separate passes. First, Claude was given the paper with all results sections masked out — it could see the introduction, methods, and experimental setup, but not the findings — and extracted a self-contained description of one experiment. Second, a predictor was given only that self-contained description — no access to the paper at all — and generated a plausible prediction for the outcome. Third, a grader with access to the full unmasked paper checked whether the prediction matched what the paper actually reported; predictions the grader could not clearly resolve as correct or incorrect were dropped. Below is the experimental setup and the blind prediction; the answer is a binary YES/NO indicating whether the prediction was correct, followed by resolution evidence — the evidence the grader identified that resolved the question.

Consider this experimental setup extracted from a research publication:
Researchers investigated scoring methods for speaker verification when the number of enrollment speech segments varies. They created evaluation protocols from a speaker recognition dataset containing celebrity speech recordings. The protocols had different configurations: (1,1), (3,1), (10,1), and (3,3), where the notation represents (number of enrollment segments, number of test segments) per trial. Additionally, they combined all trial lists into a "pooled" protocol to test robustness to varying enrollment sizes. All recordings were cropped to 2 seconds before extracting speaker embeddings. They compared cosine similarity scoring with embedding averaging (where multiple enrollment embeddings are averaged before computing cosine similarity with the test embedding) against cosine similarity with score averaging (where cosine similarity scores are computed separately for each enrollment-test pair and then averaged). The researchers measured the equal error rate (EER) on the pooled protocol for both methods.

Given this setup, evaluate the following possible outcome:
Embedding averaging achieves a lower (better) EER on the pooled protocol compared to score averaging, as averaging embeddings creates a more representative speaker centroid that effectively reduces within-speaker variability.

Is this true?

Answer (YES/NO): NO